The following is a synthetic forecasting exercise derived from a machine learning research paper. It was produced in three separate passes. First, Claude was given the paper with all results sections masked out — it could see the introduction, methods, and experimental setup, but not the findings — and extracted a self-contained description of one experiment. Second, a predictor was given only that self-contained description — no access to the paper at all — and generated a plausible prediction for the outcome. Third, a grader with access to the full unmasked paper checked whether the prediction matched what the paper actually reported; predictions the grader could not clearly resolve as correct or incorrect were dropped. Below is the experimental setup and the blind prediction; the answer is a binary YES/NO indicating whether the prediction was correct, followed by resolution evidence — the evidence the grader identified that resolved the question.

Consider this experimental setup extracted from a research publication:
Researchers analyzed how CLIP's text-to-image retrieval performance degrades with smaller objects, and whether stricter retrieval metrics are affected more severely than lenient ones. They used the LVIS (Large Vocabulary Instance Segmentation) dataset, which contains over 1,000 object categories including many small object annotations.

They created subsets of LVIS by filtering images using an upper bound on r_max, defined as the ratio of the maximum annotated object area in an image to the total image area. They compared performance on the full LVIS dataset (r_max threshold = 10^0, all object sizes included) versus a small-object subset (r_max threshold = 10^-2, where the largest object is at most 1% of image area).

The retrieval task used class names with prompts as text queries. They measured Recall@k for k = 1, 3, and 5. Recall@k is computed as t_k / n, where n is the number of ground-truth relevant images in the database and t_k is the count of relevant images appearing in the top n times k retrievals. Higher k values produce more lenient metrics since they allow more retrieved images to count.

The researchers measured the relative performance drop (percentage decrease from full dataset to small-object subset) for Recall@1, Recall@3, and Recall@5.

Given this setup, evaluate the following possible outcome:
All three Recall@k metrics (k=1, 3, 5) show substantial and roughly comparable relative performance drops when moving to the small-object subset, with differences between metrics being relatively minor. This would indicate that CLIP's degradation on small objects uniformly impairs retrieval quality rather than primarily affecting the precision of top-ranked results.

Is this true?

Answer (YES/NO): NO